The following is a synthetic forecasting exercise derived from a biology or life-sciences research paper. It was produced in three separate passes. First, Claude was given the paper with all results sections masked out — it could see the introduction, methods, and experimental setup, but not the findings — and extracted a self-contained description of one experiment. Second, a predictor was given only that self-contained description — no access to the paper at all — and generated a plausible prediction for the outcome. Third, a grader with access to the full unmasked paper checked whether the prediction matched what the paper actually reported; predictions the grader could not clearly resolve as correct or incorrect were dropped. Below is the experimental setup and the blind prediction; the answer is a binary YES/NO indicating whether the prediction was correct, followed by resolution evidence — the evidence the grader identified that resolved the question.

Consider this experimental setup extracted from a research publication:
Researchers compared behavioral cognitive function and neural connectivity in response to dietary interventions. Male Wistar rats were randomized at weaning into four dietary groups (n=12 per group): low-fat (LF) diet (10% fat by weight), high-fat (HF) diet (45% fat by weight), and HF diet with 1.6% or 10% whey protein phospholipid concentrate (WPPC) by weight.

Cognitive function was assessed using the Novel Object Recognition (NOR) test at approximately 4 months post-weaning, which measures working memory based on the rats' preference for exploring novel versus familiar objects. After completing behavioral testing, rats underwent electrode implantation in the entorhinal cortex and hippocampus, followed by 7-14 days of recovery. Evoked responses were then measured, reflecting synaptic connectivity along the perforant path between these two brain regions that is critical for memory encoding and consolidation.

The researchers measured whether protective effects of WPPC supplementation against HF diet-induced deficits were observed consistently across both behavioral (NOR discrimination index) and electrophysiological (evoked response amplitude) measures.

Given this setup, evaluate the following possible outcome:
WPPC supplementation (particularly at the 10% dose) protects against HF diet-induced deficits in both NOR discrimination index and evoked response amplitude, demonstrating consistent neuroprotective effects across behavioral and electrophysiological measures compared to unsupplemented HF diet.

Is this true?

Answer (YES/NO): NO